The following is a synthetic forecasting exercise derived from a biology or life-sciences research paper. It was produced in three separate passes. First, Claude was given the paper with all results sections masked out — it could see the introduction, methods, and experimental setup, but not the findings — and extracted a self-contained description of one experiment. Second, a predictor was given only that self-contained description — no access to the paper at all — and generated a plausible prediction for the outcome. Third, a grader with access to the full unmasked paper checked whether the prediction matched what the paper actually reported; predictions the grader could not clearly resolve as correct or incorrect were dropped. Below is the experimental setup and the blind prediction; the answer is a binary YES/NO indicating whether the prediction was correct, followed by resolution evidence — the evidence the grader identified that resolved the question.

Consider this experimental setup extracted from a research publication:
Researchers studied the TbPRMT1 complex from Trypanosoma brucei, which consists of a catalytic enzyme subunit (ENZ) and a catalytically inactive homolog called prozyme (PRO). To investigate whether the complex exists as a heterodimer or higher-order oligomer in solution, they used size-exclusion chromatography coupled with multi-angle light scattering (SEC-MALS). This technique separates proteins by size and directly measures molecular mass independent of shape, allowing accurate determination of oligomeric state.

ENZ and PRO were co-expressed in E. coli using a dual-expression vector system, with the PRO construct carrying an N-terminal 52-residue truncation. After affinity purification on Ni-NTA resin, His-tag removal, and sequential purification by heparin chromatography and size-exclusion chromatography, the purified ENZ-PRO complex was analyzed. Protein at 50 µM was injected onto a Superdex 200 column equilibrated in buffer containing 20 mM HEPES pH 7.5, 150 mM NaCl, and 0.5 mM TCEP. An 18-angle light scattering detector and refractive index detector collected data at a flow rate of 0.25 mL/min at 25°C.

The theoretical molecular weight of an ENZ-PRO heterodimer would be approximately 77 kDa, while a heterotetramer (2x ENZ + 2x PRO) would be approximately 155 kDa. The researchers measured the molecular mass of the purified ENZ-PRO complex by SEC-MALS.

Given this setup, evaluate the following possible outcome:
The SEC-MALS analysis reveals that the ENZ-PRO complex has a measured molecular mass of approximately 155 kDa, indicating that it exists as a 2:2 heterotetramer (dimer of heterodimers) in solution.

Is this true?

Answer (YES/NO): YES